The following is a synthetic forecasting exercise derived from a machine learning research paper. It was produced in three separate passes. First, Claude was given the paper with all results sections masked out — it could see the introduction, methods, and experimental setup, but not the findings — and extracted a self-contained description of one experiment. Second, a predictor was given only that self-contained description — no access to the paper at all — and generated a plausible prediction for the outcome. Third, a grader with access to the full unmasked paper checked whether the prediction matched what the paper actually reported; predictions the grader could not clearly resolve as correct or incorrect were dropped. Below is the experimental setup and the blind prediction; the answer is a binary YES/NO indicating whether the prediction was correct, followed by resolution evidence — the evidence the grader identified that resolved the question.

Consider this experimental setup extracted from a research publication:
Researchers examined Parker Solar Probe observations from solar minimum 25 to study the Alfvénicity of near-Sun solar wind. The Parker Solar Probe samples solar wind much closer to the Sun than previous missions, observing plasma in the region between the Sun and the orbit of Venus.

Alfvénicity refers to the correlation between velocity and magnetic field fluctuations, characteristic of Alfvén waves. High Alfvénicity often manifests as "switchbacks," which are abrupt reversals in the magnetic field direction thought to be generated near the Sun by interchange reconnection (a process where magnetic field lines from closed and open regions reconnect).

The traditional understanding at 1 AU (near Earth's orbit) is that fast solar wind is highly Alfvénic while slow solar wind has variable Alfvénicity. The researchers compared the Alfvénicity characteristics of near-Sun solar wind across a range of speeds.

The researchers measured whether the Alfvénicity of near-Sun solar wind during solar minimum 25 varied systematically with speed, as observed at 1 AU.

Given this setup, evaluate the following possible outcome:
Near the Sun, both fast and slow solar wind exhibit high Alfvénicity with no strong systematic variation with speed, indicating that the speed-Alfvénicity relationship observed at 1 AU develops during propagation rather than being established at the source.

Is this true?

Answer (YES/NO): YES